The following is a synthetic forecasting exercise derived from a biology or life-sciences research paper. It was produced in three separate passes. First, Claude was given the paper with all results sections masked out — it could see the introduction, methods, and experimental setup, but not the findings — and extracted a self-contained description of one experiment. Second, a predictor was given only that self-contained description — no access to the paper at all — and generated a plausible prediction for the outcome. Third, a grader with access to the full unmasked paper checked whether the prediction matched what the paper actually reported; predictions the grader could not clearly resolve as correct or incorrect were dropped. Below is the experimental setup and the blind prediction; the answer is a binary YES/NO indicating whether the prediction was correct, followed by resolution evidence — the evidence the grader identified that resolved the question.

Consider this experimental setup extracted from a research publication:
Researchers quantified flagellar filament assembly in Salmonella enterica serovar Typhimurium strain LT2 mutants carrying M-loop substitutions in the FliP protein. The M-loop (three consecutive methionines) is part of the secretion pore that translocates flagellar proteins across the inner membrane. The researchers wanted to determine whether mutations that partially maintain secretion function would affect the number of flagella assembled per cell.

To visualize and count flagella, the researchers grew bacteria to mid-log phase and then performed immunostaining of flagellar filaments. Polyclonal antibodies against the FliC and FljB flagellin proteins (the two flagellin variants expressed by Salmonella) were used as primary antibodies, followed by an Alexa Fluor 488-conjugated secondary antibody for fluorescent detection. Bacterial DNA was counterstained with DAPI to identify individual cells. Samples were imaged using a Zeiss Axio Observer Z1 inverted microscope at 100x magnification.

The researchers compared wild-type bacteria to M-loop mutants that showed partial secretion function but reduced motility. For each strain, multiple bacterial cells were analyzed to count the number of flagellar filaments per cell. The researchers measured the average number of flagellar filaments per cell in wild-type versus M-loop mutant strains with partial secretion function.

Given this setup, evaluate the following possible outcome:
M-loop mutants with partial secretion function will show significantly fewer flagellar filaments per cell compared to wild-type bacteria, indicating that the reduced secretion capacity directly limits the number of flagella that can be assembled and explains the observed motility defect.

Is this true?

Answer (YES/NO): YES